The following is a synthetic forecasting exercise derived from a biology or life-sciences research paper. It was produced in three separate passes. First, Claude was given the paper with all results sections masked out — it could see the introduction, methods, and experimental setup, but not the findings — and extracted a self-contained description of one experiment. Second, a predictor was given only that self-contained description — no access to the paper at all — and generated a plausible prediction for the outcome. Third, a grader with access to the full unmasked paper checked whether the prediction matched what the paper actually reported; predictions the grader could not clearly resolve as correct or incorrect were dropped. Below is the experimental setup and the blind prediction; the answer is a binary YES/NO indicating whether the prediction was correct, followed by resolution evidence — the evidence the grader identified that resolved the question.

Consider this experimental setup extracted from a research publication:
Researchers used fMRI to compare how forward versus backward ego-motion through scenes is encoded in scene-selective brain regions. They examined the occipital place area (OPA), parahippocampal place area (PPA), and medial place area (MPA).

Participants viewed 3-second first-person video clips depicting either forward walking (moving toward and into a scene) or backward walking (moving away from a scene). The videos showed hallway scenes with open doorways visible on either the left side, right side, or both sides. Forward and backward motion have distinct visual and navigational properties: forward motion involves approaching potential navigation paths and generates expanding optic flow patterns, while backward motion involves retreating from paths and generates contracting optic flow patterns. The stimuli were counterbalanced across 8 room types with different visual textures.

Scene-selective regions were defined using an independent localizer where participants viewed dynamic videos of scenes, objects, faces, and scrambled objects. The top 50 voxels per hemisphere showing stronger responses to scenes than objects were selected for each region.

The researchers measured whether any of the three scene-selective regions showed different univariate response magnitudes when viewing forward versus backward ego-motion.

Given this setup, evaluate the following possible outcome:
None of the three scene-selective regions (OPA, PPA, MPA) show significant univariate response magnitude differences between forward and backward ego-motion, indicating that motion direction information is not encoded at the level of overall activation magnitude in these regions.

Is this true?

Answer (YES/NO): NO